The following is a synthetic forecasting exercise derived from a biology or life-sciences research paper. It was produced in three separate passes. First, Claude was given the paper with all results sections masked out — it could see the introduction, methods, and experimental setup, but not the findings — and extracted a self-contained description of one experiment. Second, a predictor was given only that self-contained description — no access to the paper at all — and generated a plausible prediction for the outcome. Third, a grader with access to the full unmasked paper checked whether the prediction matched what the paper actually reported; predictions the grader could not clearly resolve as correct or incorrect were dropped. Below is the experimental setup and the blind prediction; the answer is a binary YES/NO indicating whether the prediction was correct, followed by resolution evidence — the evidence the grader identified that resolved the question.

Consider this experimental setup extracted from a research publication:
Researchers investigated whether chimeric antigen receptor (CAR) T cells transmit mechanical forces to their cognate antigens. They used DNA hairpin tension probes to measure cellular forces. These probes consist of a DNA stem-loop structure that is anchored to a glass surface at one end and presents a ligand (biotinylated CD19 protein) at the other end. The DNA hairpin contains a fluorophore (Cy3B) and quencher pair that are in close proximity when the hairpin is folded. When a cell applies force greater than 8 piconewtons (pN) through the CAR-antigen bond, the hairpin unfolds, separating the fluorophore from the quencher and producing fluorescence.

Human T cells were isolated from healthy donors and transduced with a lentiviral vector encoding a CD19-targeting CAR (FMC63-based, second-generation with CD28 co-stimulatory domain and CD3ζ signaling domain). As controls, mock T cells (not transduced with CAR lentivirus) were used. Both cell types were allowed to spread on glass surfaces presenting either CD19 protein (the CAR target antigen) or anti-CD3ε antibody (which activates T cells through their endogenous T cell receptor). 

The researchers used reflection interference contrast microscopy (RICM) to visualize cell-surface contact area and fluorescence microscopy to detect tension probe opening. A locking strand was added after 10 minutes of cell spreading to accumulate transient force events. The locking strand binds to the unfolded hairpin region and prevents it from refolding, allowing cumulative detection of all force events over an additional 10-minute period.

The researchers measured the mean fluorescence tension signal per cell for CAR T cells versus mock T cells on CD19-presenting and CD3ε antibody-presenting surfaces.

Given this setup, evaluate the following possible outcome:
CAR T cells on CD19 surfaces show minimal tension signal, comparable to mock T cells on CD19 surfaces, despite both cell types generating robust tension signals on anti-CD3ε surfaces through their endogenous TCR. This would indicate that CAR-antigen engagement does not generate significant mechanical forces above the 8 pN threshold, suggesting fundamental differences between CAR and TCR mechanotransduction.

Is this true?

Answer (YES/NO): NO